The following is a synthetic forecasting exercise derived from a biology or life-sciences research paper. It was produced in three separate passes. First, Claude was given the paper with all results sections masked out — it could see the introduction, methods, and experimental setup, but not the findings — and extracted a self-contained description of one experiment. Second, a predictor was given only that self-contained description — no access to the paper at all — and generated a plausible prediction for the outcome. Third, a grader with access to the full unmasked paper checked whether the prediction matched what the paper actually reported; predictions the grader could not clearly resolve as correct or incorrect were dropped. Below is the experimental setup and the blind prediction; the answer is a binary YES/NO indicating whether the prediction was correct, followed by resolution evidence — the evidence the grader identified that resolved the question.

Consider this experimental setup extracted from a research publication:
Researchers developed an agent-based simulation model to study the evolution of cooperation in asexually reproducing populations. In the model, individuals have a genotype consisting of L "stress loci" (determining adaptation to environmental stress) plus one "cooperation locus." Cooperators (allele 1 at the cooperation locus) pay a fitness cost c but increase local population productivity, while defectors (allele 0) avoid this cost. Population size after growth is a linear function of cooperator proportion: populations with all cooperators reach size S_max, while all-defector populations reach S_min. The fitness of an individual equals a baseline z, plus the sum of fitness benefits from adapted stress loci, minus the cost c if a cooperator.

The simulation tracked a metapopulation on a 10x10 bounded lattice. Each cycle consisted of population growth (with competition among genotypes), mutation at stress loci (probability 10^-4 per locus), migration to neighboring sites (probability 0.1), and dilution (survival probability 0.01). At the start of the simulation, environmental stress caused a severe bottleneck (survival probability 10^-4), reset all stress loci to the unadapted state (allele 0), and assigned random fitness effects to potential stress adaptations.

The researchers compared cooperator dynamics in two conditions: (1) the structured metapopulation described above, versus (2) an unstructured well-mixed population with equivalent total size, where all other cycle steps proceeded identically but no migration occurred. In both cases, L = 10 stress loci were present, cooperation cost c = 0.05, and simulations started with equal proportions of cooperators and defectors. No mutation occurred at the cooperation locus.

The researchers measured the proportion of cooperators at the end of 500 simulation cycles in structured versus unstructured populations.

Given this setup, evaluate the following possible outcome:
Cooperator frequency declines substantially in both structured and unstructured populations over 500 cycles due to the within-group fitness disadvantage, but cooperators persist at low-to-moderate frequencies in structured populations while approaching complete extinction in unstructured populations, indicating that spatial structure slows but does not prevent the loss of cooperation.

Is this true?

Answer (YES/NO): NO